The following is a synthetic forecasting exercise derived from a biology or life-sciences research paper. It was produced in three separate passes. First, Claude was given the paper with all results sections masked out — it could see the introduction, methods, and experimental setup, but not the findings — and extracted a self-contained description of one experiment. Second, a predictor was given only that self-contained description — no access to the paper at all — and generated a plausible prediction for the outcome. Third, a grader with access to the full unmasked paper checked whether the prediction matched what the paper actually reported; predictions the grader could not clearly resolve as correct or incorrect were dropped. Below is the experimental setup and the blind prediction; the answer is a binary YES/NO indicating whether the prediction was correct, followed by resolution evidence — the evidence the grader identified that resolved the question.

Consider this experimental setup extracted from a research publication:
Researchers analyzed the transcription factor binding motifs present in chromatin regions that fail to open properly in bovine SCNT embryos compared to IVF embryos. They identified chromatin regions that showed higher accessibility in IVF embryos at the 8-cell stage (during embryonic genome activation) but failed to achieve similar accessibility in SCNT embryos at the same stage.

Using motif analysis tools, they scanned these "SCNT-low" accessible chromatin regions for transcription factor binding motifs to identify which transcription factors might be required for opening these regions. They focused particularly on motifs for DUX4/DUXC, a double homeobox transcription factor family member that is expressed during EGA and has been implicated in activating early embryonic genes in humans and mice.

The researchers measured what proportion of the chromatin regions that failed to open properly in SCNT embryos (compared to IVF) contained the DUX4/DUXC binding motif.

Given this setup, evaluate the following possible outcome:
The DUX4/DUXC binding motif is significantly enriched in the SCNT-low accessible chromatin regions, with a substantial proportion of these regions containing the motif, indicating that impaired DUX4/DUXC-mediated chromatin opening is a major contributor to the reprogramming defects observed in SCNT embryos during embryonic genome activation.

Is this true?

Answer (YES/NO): YES